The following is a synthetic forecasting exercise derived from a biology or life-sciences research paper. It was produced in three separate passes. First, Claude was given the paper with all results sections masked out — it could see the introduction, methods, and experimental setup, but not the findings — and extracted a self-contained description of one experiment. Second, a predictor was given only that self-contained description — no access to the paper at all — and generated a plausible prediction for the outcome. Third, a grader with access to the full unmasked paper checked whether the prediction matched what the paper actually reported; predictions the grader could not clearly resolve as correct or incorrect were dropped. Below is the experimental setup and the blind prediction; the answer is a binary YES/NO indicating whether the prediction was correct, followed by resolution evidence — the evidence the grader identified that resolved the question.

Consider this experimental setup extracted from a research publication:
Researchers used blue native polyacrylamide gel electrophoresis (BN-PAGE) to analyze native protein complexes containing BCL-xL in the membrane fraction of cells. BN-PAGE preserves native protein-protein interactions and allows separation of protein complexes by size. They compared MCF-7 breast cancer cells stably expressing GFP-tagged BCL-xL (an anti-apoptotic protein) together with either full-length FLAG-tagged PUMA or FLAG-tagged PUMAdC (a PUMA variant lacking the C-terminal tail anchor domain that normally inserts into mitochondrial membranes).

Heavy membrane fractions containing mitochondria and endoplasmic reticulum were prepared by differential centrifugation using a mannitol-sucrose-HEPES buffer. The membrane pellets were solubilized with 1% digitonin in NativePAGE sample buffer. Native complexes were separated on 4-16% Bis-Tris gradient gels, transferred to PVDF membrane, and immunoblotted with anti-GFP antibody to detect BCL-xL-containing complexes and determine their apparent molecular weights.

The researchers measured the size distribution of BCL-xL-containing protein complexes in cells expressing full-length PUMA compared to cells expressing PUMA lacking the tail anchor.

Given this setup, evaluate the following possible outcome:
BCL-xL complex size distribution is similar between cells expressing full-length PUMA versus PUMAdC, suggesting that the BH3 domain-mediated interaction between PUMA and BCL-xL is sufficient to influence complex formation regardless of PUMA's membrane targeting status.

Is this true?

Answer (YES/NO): NO